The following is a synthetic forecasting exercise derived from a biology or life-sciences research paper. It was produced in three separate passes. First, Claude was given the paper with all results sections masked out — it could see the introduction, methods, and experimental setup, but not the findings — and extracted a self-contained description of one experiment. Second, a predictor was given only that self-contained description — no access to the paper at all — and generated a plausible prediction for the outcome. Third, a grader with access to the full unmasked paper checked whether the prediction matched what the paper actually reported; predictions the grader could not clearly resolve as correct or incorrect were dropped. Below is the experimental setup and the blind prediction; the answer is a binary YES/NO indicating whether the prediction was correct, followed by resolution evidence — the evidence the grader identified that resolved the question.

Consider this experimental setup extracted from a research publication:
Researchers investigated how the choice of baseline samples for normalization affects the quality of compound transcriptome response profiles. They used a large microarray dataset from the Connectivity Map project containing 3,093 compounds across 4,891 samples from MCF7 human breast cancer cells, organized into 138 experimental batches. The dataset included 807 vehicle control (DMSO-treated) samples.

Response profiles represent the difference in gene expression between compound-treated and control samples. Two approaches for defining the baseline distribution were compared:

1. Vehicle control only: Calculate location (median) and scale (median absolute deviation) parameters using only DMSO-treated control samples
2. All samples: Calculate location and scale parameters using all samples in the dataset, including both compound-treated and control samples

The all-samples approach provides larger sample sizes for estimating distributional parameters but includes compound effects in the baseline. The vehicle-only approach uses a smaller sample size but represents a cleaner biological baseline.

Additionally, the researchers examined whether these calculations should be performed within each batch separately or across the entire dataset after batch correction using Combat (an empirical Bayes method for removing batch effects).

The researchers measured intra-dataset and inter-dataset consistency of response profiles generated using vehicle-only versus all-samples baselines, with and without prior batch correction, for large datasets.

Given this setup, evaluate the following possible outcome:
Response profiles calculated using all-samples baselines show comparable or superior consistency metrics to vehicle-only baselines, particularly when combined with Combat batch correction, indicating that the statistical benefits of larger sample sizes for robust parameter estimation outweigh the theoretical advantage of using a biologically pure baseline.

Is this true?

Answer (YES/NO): YES